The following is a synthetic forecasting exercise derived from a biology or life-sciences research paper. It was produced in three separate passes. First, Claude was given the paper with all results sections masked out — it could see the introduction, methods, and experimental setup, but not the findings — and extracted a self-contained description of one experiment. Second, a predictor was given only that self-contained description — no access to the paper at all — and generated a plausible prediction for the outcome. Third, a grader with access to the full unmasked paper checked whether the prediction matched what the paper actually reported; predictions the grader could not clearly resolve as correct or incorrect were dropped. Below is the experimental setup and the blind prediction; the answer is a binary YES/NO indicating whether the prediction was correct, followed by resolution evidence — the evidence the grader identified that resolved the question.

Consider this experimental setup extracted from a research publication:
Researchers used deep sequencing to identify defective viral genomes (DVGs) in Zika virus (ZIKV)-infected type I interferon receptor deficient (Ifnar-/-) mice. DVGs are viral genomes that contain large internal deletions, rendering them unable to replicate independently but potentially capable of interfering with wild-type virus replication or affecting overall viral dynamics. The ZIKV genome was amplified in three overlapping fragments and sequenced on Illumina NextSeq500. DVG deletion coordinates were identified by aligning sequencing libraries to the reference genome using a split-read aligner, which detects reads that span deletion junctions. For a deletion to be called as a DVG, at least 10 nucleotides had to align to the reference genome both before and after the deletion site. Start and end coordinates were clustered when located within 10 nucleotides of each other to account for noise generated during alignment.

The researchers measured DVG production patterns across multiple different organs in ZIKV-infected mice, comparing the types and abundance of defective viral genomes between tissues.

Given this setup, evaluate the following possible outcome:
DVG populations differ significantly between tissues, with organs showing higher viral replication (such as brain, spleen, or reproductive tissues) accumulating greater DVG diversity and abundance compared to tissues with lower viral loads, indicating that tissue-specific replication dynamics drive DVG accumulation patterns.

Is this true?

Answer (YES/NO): NO